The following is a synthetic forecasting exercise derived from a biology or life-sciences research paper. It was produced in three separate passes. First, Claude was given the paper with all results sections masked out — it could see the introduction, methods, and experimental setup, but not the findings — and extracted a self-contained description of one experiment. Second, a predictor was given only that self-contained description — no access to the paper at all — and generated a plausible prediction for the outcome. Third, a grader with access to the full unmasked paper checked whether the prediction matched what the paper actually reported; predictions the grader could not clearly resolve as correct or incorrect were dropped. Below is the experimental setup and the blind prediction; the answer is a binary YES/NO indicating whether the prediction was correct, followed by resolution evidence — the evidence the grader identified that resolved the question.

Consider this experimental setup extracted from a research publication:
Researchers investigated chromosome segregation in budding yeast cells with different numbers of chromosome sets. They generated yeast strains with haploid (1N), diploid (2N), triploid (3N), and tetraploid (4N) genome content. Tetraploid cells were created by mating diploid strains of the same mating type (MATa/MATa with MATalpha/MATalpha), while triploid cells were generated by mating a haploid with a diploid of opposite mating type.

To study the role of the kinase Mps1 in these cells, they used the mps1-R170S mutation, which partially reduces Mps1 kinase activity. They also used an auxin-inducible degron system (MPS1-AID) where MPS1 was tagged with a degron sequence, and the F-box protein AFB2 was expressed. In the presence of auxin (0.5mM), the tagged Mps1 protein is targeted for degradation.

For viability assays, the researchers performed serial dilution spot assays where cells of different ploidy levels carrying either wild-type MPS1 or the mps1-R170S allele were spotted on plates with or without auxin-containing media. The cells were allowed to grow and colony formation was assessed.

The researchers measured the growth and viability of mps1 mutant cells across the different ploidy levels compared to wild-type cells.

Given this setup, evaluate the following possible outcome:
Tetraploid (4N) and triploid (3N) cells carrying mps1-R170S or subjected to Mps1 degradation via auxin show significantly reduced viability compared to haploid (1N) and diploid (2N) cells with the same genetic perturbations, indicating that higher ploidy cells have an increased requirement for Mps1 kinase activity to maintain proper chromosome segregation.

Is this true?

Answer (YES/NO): YES